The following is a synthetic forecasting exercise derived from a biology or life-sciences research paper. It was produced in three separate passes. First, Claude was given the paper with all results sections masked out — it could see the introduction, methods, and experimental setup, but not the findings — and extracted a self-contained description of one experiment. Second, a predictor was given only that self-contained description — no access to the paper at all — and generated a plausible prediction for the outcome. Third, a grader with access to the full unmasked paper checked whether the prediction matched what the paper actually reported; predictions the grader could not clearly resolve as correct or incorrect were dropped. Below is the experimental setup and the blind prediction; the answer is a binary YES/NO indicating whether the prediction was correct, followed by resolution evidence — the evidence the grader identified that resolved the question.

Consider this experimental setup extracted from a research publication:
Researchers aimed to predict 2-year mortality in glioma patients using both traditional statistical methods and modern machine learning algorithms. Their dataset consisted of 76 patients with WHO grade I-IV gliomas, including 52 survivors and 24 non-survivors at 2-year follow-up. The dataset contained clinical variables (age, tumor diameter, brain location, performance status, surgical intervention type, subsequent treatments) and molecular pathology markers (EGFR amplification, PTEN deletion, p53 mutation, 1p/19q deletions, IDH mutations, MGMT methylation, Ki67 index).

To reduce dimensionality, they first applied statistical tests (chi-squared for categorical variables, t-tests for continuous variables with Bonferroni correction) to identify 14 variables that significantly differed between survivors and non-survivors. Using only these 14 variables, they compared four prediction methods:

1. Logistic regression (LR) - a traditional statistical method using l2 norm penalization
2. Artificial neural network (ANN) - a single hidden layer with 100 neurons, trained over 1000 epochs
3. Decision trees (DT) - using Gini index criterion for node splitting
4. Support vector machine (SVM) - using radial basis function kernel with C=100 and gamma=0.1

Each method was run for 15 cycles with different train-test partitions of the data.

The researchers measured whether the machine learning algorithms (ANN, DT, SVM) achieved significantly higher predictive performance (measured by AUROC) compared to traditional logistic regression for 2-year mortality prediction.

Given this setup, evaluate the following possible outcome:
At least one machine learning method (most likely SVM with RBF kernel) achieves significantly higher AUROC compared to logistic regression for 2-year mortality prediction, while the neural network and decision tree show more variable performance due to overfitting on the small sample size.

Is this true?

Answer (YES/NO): NO